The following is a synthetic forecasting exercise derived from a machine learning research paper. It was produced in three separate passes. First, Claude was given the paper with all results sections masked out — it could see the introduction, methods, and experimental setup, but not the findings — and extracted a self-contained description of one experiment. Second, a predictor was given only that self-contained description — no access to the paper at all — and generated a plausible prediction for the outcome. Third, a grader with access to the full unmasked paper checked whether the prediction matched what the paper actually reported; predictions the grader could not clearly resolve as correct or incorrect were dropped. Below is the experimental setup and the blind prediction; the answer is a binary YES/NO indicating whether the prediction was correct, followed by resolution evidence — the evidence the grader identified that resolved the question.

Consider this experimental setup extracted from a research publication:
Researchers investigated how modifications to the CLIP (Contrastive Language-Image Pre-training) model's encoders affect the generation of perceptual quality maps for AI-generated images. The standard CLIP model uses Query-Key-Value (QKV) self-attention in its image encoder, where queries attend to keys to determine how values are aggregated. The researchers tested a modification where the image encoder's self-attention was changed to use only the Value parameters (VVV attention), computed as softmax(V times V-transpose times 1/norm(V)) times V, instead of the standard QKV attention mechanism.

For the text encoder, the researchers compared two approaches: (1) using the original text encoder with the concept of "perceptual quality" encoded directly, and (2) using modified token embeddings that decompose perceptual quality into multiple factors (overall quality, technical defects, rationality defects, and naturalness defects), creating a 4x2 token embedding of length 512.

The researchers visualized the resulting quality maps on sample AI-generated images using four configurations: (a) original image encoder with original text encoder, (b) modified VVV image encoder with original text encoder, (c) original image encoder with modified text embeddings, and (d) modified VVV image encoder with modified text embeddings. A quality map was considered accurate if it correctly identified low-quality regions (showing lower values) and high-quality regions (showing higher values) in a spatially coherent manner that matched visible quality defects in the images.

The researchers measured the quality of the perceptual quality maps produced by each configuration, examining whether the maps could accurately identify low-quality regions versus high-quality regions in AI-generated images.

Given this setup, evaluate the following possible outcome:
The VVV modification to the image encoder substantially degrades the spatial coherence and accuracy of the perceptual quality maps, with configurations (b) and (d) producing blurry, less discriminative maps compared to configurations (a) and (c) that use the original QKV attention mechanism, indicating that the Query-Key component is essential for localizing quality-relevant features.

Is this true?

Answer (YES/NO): NO